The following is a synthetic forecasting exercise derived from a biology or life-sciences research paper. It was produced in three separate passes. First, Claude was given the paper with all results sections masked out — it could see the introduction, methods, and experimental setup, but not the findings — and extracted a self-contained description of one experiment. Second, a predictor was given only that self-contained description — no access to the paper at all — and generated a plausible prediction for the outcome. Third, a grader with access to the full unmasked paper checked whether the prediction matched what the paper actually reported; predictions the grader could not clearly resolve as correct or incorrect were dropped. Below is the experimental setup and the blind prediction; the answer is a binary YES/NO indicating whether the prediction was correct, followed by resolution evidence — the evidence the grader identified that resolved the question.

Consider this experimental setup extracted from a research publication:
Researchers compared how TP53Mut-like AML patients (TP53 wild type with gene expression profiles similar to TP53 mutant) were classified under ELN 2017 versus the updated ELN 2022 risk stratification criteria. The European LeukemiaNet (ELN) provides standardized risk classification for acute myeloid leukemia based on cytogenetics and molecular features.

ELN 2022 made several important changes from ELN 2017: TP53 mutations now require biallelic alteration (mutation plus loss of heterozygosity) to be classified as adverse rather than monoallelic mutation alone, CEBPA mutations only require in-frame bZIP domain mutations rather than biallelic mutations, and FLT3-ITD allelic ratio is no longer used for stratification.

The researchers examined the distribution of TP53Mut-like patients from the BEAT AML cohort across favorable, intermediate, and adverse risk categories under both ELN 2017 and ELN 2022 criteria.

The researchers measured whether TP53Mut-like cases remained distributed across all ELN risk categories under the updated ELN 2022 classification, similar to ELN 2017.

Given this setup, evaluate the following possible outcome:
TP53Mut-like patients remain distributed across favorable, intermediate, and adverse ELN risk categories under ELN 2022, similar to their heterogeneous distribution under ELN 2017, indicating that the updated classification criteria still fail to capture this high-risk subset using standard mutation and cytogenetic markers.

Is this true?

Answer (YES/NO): YES